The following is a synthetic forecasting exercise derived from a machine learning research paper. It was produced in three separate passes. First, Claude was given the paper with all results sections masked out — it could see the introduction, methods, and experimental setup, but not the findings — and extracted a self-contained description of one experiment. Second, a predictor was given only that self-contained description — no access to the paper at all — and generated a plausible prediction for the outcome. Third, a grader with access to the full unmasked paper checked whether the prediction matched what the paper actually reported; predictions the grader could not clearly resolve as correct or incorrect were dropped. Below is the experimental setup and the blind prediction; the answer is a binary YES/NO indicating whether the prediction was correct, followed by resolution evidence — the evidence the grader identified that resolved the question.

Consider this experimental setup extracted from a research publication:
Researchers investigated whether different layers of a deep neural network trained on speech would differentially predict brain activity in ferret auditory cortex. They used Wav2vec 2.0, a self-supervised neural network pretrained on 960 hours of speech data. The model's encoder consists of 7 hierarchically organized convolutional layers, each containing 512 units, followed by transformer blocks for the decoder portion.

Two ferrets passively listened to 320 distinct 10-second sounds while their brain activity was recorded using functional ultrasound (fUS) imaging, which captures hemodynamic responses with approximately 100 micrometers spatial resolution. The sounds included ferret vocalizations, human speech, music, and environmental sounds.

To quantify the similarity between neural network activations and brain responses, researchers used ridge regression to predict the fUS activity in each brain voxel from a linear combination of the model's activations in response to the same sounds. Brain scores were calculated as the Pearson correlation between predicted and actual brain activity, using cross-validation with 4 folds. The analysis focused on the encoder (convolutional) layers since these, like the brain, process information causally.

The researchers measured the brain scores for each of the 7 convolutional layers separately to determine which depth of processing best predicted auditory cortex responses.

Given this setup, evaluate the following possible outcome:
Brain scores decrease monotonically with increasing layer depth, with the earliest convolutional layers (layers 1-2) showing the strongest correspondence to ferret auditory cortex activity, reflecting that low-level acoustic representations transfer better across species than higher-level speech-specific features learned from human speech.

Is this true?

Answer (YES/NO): NO